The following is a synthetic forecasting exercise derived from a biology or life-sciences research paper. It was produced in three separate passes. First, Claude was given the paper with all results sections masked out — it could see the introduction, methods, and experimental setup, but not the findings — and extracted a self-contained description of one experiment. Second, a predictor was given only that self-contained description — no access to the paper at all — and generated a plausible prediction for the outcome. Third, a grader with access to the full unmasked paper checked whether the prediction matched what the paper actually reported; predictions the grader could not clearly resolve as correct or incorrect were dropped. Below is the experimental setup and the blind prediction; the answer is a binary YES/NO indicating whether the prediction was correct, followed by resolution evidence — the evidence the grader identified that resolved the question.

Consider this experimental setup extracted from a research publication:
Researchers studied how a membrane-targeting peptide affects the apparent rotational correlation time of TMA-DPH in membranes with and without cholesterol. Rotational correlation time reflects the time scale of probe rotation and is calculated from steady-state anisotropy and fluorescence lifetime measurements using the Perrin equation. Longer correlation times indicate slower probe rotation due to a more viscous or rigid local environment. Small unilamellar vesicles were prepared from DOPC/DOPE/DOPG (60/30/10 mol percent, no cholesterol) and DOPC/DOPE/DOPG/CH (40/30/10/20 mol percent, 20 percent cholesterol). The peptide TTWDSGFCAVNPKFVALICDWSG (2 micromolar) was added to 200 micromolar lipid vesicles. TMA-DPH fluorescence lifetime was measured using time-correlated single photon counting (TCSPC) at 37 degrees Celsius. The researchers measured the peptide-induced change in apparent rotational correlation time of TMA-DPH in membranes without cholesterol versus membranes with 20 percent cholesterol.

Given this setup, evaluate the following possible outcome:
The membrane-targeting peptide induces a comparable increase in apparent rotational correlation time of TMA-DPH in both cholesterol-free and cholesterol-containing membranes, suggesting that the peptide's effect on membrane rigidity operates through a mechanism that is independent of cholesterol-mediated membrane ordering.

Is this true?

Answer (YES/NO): NO